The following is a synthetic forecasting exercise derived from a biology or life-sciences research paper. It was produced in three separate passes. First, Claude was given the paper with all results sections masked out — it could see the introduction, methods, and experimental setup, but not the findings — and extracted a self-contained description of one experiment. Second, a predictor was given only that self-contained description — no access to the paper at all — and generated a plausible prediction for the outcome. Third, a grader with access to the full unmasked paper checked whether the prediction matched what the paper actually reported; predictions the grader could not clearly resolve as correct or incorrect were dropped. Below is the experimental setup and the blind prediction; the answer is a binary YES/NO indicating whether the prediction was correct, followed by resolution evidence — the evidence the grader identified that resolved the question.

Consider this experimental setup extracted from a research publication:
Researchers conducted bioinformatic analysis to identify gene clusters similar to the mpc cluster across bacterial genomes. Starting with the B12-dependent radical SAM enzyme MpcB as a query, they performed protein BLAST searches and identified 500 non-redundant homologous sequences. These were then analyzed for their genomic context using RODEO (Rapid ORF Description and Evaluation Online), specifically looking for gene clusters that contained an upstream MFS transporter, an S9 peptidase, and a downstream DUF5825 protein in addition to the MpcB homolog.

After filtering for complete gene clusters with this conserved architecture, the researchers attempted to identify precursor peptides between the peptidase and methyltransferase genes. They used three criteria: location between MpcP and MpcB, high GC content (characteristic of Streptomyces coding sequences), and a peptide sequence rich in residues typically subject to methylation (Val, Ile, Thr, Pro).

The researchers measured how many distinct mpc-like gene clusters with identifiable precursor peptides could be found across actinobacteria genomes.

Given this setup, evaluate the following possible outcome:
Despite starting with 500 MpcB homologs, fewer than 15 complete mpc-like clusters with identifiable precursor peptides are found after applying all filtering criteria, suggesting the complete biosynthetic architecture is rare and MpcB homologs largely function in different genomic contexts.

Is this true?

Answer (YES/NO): NO